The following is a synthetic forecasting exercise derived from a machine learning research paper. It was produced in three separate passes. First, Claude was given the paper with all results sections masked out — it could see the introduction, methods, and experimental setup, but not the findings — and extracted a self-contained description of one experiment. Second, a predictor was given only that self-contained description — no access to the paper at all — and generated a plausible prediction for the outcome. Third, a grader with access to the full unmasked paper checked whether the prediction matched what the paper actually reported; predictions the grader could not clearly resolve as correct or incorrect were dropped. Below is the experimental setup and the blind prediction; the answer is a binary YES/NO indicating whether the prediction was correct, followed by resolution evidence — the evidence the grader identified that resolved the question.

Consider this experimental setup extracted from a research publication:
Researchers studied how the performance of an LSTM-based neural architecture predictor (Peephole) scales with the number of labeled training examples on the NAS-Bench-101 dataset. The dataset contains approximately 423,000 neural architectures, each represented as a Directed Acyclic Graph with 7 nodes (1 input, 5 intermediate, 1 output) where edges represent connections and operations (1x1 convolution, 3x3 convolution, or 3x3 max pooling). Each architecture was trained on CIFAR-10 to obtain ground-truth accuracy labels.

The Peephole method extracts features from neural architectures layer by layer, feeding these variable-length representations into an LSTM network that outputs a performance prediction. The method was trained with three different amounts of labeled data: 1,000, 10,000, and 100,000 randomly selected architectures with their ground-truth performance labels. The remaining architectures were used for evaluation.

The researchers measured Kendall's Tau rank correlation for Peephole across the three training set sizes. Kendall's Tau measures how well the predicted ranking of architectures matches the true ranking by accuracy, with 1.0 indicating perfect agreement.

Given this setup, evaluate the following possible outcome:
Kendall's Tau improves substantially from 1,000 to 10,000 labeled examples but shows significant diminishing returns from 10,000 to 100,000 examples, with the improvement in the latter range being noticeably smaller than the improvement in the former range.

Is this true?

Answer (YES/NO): YES